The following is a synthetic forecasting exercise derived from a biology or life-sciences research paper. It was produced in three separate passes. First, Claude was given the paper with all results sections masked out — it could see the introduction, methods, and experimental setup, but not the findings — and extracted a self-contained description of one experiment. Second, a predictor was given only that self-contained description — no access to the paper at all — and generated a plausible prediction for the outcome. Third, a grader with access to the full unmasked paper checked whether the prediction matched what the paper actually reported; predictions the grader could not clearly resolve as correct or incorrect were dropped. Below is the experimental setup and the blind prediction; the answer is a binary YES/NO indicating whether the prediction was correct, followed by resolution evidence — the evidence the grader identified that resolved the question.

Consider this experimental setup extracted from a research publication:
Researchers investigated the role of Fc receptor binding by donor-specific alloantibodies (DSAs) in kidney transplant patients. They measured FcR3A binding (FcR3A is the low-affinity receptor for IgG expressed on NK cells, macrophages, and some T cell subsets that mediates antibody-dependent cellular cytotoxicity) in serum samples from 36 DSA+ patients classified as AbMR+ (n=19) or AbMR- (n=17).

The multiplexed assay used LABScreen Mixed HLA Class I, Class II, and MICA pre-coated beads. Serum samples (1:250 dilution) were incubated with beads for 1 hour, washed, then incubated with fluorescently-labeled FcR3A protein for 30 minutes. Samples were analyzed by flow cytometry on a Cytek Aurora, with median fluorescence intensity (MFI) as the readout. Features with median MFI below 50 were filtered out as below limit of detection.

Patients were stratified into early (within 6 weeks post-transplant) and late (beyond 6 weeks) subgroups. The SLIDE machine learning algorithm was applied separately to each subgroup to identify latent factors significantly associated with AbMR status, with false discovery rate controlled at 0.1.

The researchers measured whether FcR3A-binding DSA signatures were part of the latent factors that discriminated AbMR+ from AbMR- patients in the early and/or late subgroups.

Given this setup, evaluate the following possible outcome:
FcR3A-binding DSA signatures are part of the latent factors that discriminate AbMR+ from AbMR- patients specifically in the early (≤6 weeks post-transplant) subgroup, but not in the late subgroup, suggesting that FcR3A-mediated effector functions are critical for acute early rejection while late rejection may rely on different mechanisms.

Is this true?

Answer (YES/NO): NO